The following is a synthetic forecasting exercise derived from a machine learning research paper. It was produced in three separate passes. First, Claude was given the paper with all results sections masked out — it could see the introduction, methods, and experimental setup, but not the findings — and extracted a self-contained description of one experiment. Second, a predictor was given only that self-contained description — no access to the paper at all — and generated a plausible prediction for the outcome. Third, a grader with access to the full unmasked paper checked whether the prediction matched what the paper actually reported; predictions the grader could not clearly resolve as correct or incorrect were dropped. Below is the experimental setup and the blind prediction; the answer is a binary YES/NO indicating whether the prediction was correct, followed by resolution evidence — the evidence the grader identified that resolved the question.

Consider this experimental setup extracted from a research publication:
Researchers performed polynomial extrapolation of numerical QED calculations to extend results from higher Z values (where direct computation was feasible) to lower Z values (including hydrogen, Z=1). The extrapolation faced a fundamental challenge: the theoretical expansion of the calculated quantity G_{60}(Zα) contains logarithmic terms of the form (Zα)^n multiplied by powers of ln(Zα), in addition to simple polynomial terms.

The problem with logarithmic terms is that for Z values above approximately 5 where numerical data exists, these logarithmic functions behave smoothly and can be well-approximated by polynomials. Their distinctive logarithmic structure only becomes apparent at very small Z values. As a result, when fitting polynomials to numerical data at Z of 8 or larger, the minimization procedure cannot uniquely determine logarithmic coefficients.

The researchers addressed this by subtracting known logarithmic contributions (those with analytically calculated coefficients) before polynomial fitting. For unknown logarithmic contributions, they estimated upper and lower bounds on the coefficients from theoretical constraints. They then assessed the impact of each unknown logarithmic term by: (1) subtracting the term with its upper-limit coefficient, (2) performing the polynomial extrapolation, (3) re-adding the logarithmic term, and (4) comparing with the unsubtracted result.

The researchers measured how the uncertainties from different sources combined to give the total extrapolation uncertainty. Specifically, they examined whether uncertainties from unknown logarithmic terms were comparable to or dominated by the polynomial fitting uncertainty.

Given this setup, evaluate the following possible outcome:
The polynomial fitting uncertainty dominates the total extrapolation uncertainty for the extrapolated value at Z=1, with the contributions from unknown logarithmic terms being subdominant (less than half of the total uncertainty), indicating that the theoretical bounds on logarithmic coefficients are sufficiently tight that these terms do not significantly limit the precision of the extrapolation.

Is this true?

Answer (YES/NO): NO